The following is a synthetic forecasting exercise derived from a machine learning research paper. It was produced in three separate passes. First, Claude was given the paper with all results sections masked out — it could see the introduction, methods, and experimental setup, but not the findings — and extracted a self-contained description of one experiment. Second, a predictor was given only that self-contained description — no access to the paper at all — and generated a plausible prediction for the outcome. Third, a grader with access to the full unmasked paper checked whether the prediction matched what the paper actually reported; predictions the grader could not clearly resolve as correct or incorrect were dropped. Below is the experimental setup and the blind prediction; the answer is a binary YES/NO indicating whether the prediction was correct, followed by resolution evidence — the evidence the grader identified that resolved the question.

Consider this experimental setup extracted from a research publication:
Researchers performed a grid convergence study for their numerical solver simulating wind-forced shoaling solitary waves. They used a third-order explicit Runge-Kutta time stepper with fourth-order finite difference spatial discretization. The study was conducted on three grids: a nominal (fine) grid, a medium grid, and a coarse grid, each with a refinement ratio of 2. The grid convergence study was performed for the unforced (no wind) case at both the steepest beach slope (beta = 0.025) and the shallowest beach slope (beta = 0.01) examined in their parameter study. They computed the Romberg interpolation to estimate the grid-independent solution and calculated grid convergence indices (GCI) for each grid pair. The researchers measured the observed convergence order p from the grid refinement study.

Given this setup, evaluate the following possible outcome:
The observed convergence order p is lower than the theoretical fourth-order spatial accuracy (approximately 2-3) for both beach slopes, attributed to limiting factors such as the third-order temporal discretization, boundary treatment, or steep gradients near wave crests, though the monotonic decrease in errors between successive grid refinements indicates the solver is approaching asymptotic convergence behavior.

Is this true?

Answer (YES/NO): NO